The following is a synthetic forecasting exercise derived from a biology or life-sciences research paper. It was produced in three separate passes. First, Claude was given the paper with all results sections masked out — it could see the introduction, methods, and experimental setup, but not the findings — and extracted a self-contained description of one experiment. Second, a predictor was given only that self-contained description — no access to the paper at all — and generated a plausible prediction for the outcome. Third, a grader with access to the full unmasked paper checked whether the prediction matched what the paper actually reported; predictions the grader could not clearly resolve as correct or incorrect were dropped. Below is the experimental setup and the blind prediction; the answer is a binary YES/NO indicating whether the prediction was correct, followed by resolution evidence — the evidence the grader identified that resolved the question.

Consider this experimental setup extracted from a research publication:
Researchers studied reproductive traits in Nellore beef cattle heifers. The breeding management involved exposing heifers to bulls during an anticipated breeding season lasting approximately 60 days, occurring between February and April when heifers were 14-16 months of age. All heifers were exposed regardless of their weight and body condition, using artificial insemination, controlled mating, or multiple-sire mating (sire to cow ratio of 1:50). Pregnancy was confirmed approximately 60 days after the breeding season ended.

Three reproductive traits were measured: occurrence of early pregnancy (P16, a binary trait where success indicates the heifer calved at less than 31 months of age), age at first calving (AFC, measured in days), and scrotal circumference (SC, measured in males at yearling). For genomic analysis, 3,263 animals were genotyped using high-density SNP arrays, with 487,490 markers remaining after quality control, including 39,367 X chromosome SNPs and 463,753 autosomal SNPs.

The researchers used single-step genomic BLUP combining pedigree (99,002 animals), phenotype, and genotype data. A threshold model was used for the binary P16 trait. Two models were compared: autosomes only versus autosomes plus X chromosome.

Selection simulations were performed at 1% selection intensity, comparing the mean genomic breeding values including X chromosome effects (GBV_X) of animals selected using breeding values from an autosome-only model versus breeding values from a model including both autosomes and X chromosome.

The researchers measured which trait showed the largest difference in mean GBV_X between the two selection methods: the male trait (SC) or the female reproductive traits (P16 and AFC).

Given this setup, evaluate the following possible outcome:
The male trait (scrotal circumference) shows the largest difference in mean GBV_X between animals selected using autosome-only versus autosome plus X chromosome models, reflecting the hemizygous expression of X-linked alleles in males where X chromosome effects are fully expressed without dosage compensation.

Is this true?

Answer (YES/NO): YES